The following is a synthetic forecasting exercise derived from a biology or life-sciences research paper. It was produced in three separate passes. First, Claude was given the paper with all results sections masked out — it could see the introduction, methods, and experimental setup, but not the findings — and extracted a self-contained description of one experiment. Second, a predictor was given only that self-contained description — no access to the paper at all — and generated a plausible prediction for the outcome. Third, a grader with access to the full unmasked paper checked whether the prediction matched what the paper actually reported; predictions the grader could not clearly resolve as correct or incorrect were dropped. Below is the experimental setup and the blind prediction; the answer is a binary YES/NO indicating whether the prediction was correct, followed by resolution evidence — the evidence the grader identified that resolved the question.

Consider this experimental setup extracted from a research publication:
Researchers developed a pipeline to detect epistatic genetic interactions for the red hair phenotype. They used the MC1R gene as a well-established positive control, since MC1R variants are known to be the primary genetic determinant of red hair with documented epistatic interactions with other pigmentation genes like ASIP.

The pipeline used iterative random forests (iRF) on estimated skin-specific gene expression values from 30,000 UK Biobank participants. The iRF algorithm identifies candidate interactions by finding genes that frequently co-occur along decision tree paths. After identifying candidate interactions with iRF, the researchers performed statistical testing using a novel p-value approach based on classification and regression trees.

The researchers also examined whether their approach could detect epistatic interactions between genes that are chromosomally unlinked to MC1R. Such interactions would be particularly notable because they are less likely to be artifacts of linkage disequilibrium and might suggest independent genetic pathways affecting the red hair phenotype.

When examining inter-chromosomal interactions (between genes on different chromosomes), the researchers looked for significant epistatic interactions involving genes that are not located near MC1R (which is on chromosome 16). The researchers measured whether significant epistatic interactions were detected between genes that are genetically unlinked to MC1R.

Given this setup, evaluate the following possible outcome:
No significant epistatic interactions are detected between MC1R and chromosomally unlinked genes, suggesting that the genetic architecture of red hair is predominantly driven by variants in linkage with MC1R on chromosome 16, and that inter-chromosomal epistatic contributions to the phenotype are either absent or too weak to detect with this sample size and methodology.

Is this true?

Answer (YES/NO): NO